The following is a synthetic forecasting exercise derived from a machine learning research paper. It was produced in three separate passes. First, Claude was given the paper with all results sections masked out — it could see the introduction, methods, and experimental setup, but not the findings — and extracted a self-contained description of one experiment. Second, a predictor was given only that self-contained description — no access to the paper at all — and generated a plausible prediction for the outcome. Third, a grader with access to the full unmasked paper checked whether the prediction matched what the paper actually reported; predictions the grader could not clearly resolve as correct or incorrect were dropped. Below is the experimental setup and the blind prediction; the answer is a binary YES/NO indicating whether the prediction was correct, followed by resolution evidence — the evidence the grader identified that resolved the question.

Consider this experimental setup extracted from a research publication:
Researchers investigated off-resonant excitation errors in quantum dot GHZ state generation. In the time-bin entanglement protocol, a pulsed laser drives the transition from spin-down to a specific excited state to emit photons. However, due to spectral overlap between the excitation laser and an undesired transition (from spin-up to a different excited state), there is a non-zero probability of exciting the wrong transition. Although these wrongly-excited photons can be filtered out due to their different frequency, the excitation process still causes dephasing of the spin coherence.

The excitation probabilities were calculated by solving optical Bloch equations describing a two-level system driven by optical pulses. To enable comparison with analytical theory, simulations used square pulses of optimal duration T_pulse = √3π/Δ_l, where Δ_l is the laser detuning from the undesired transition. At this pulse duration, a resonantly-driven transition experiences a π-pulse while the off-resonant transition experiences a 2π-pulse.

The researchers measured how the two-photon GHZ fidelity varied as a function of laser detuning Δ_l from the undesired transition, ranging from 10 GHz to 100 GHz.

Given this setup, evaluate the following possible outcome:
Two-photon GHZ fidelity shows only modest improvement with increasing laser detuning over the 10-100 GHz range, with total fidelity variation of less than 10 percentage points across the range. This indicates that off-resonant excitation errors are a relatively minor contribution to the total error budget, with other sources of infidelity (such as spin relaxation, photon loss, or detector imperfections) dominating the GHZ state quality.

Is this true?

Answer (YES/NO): NO